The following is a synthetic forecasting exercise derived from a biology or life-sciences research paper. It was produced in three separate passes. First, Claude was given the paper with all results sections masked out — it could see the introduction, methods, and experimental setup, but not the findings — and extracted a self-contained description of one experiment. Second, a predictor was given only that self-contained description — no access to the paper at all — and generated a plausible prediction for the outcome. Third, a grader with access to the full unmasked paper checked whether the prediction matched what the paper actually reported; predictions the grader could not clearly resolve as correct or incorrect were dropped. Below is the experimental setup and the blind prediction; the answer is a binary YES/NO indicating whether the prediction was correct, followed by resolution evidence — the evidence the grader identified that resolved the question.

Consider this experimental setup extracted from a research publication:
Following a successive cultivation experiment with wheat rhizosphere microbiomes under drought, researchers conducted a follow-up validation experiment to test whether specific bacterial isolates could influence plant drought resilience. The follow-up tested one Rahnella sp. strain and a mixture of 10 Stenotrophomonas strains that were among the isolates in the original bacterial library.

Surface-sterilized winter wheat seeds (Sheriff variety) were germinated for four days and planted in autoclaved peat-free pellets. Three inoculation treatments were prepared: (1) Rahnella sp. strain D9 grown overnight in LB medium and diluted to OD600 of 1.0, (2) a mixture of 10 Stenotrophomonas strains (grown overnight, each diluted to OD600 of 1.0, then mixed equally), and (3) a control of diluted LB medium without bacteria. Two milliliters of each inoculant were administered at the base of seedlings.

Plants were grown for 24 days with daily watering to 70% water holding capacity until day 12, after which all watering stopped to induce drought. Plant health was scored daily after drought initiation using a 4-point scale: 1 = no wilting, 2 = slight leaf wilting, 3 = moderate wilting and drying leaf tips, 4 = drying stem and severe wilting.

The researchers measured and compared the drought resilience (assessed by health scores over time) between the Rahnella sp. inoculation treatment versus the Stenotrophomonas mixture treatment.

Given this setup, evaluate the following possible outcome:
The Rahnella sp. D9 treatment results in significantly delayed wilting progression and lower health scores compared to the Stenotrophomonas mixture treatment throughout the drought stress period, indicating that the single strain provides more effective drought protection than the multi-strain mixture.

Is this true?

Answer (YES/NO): NO